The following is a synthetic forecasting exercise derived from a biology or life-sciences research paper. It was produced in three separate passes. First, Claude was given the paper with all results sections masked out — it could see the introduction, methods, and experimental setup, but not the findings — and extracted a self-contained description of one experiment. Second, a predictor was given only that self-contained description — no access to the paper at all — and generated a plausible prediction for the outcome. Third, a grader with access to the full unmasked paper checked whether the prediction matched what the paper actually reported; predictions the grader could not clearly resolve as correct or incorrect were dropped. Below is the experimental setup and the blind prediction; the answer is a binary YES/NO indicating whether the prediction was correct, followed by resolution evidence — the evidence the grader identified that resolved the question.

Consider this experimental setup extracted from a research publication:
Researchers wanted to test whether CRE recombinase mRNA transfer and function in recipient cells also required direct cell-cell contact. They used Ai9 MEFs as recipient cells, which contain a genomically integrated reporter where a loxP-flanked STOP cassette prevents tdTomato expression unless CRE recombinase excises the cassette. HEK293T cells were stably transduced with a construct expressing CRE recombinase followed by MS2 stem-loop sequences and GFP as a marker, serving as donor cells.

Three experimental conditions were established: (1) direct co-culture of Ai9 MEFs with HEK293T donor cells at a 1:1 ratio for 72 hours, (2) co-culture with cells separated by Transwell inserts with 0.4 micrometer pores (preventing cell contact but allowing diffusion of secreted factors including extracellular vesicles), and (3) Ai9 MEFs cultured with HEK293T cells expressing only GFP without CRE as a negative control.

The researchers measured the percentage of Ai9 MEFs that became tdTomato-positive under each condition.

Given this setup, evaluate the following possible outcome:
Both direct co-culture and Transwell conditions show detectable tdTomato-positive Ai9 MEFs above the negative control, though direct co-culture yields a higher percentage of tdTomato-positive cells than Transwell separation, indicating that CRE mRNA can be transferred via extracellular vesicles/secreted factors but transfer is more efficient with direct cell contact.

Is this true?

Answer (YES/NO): NO